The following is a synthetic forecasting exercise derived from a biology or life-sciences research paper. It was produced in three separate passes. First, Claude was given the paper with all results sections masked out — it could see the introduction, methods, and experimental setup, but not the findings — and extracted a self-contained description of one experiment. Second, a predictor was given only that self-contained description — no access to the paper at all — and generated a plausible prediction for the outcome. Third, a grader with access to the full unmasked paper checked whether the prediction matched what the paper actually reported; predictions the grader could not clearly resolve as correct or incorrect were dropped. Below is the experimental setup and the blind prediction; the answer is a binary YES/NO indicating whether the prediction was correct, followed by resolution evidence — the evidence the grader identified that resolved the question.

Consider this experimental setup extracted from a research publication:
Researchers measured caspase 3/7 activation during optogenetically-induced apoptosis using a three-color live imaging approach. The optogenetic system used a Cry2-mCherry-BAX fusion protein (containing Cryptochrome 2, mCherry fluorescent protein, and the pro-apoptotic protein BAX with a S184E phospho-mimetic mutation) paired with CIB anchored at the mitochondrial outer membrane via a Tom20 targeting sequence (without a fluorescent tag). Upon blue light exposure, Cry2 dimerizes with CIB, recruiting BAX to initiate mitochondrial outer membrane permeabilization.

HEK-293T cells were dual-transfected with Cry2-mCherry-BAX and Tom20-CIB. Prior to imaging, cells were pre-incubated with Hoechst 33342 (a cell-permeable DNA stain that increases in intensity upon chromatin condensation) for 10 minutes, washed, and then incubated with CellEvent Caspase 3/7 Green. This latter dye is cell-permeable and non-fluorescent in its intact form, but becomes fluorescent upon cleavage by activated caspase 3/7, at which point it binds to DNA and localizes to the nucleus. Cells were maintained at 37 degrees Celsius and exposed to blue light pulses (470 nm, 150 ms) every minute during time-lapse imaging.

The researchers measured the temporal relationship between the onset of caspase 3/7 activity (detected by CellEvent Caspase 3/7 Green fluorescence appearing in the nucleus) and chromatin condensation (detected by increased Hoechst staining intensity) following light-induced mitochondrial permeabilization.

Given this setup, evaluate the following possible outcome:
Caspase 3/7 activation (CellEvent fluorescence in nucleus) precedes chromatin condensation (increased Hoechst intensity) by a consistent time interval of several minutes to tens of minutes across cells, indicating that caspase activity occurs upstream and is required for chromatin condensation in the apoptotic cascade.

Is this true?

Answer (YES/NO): NO